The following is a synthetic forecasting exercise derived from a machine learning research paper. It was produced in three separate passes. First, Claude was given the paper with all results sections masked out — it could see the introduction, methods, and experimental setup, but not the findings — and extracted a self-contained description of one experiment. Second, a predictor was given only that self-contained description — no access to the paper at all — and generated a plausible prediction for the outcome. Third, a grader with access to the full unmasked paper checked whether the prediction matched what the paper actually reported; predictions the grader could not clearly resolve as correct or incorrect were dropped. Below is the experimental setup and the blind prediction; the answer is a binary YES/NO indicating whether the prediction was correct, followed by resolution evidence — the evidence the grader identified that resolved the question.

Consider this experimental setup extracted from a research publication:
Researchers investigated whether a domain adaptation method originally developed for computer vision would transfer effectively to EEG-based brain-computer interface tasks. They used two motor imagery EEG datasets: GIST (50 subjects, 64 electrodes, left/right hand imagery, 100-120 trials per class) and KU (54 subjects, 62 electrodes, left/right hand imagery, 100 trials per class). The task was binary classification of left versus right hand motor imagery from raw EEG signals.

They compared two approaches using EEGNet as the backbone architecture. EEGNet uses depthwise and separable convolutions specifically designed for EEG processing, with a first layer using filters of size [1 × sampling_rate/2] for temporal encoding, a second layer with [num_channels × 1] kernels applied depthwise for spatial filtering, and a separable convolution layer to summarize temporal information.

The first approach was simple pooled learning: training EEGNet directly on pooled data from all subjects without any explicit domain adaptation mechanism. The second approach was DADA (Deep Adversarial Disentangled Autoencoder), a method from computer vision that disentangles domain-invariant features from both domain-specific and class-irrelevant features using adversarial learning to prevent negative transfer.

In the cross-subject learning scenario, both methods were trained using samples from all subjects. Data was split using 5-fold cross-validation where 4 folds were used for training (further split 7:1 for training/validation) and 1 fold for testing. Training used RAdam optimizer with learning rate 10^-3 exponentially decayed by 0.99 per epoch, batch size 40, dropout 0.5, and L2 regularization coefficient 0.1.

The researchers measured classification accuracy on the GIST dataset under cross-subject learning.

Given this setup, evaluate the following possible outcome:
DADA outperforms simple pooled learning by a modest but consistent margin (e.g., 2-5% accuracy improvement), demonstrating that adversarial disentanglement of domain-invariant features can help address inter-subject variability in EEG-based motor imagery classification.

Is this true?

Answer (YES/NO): NO